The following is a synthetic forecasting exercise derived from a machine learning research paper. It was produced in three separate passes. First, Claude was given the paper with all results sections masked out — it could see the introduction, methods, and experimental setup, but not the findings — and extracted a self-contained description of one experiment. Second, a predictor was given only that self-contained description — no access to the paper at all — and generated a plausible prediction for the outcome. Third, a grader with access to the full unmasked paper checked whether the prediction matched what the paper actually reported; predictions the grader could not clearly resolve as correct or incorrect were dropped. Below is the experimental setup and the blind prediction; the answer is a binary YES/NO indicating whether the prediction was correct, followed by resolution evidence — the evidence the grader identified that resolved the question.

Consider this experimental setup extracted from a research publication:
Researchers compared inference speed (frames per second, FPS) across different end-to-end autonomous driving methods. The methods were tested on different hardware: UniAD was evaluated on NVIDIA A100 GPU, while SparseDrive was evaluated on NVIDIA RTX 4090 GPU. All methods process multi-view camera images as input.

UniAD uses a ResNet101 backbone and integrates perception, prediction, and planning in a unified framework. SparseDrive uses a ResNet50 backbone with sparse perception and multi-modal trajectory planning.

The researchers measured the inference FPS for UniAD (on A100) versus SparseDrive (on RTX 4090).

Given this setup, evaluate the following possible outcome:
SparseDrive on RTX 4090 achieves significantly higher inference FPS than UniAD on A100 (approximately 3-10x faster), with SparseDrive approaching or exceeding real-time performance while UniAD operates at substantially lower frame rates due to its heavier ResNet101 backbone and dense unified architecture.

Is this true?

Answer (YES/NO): YES